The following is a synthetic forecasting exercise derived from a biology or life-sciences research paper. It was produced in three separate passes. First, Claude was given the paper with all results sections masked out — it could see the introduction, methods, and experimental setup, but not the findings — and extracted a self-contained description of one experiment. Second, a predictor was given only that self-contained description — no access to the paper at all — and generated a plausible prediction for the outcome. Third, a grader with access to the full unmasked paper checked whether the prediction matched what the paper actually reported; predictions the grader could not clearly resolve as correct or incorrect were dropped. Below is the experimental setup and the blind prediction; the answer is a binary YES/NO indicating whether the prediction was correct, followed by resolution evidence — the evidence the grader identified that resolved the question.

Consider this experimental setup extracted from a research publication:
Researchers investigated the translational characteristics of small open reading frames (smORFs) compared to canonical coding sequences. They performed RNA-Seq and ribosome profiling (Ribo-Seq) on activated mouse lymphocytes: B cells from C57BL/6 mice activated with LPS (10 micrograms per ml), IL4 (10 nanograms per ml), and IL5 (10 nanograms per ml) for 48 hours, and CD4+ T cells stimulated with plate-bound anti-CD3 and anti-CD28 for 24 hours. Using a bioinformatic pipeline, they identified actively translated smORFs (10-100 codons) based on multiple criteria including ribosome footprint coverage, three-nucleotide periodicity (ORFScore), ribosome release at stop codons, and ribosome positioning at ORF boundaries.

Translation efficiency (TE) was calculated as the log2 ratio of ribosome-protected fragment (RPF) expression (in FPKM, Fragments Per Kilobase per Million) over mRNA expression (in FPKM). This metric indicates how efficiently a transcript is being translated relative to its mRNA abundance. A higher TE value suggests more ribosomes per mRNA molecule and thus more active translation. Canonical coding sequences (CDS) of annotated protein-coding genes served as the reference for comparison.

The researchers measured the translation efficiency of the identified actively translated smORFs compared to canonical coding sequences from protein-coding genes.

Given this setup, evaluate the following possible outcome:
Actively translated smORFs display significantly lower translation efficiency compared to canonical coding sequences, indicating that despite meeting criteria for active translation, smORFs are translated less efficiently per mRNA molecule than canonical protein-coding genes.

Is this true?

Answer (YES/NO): NO